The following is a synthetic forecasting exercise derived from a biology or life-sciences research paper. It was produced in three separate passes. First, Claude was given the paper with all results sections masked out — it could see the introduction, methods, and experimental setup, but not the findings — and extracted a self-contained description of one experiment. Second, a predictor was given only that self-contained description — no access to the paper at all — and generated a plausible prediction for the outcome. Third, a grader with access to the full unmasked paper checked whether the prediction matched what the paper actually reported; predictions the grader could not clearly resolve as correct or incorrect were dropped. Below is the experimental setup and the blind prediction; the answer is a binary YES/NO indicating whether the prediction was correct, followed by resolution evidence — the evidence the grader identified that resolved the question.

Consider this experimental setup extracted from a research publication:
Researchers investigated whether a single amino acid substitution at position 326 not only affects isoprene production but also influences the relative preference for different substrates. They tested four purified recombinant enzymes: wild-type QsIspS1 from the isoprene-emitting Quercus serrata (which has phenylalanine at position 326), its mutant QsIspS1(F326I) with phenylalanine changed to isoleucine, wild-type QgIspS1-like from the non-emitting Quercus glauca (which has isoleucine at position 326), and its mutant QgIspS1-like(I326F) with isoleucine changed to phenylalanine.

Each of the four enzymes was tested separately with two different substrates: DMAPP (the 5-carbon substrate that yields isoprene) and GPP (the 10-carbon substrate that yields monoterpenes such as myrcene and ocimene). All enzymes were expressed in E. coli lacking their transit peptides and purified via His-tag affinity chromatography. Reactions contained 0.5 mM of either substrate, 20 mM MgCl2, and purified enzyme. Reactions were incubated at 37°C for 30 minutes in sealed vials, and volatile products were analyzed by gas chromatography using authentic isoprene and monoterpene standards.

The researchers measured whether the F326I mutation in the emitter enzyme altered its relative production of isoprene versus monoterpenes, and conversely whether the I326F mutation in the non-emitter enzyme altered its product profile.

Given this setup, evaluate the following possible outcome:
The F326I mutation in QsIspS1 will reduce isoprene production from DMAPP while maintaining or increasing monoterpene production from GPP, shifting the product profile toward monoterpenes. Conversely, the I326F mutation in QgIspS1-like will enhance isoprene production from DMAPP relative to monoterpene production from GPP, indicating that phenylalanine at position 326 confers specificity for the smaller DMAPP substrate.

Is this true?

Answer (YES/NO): NO